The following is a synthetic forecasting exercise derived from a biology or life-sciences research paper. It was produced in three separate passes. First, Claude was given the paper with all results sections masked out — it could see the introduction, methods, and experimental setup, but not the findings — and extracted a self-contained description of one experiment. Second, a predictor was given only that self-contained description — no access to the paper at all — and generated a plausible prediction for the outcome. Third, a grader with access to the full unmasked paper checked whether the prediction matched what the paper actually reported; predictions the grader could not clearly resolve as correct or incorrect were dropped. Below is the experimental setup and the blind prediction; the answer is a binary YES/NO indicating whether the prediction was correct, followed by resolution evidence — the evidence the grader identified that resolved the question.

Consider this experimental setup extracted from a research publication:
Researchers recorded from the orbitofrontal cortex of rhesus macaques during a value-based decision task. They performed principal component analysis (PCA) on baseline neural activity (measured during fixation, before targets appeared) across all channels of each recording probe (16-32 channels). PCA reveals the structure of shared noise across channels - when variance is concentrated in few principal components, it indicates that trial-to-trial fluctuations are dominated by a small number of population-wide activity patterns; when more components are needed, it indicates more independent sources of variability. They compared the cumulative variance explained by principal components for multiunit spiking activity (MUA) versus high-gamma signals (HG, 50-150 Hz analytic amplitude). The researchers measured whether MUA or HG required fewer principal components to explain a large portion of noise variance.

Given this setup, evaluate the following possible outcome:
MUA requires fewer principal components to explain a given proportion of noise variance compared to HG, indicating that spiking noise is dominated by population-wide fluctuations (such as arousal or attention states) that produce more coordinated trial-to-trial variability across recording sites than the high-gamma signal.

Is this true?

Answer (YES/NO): NO